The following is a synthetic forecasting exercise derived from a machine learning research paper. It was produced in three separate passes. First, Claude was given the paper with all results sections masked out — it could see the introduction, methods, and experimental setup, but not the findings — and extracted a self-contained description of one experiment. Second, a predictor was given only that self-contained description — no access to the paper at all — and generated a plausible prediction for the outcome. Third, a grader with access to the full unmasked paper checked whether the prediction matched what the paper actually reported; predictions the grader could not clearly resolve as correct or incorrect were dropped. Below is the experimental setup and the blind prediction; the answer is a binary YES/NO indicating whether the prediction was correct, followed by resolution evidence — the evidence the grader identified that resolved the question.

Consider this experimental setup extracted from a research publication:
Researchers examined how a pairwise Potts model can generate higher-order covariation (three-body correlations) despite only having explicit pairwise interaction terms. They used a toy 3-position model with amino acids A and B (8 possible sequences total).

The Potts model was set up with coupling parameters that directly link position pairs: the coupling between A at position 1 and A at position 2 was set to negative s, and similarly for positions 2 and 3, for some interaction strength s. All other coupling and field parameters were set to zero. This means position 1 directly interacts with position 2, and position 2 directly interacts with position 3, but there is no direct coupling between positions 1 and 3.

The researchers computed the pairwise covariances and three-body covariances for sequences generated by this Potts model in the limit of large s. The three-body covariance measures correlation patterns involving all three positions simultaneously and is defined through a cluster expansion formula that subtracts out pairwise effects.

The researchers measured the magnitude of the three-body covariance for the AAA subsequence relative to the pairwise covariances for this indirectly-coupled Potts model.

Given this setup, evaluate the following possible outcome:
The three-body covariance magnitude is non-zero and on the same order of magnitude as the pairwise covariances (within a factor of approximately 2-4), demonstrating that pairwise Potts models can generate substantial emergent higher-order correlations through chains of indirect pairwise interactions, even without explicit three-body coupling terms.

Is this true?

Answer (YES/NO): YES